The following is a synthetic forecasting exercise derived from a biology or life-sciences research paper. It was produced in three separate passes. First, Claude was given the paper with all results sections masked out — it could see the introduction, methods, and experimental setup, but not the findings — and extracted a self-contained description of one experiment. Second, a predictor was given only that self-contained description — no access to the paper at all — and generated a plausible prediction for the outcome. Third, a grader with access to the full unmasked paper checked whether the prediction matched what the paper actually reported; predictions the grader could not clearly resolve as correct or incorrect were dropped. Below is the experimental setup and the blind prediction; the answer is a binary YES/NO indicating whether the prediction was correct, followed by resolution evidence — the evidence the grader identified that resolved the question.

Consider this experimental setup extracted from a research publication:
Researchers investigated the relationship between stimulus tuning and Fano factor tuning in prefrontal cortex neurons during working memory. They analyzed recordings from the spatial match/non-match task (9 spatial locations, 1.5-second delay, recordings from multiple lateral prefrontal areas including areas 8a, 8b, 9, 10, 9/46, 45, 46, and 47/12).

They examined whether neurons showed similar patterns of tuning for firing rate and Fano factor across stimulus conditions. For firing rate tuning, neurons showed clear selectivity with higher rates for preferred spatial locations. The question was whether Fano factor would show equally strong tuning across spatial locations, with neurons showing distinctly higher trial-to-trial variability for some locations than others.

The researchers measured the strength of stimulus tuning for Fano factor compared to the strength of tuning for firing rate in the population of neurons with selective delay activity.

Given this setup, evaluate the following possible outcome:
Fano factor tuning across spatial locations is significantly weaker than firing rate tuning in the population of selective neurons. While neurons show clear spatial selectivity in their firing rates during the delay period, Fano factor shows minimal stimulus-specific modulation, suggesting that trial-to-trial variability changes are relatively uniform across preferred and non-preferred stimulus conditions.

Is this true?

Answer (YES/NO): NO